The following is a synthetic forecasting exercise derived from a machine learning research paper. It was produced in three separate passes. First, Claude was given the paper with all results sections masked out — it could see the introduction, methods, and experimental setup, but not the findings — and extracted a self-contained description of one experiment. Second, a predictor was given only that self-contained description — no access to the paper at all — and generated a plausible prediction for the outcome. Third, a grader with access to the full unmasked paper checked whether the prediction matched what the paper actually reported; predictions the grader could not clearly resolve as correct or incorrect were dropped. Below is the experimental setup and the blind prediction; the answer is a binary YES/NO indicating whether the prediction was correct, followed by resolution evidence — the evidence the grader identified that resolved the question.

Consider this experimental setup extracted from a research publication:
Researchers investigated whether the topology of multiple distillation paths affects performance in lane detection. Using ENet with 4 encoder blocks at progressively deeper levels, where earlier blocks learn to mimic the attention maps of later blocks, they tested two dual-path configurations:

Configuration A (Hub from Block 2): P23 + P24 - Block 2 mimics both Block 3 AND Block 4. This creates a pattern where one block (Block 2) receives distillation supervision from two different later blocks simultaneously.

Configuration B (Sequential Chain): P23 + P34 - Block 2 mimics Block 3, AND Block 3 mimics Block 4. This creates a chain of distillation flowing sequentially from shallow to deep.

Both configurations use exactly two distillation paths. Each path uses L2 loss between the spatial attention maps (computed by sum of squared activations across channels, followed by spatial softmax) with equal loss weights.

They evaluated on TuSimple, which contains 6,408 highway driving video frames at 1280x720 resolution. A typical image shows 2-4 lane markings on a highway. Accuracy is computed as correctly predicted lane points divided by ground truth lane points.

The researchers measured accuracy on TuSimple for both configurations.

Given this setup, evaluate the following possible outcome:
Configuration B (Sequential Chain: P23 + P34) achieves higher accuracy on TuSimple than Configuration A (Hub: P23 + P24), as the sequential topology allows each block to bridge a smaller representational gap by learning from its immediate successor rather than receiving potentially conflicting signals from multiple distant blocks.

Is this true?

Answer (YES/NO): YES